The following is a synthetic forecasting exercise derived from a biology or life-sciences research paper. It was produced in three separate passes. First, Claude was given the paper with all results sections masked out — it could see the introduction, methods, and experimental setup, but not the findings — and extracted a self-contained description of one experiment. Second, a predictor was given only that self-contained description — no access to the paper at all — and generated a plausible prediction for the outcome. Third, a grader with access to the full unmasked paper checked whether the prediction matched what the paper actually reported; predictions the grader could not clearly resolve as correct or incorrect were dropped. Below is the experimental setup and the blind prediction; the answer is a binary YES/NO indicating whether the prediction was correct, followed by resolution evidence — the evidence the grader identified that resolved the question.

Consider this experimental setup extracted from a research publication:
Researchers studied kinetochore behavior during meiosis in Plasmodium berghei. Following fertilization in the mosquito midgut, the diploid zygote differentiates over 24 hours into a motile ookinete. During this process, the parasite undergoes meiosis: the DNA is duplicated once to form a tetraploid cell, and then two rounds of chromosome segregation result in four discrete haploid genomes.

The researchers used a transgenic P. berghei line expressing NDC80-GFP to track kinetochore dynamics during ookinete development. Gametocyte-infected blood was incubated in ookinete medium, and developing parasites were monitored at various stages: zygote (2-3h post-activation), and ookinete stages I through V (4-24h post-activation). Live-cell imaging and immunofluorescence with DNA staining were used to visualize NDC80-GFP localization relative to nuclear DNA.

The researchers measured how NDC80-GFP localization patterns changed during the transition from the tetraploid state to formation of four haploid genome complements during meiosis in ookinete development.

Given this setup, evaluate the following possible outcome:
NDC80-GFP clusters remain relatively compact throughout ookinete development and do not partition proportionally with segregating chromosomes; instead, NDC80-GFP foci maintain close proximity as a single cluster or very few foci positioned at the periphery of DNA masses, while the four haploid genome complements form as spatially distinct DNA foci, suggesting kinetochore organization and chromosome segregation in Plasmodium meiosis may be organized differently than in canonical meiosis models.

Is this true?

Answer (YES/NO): NO